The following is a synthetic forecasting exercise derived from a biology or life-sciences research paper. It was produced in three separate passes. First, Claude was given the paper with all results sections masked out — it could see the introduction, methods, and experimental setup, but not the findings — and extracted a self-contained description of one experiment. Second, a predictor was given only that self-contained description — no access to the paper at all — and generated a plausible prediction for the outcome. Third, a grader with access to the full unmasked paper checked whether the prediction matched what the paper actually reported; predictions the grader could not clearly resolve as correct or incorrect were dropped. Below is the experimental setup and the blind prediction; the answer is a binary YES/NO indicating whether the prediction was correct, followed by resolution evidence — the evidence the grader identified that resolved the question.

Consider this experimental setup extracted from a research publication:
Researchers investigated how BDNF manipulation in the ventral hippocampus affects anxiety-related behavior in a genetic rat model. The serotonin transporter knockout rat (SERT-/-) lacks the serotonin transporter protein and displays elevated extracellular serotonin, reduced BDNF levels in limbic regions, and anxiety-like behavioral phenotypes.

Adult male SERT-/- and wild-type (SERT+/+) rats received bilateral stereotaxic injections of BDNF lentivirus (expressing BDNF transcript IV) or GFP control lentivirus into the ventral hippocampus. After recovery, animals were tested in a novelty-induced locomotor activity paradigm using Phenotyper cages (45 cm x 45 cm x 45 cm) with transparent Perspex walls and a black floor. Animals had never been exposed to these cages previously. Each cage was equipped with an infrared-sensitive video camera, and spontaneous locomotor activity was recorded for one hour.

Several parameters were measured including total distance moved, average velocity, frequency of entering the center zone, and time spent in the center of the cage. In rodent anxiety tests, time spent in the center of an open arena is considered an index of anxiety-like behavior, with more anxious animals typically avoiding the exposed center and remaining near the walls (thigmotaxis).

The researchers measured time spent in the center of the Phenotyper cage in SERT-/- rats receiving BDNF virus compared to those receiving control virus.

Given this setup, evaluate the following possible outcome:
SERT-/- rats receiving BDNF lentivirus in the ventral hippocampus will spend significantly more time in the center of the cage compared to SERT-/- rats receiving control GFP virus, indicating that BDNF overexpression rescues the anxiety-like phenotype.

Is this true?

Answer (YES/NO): NO